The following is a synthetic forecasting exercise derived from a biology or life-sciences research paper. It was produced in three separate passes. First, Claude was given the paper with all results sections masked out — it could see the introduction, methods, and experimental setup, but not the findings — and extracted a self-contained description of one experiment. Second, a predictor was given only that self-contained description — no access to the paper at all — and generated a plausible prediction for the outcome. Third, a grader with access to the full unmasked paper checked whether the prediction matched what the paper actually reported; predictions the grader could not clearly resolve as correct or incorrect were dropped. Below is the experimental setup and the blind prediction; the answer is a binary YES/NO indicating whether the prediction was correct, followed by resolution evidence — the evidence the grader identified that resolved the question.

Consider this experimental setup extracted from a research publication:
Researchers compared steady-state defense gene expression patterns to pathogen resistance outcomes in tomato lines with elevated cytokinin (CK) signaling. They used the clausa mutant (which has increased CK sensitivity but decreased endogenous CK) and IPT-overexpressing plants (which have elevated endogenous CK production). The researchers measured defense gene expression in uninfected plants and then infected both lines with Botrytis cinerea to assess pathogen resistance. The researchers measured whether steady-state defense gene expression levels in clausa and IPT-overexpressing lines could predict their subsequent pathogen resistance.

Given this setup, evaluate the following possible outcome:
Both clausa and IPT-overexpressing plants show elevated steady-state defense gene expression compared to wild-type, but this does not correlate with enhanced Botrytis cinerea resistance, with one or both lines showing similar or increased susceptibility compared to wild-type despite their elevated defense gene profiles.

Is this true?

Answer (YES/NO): NO